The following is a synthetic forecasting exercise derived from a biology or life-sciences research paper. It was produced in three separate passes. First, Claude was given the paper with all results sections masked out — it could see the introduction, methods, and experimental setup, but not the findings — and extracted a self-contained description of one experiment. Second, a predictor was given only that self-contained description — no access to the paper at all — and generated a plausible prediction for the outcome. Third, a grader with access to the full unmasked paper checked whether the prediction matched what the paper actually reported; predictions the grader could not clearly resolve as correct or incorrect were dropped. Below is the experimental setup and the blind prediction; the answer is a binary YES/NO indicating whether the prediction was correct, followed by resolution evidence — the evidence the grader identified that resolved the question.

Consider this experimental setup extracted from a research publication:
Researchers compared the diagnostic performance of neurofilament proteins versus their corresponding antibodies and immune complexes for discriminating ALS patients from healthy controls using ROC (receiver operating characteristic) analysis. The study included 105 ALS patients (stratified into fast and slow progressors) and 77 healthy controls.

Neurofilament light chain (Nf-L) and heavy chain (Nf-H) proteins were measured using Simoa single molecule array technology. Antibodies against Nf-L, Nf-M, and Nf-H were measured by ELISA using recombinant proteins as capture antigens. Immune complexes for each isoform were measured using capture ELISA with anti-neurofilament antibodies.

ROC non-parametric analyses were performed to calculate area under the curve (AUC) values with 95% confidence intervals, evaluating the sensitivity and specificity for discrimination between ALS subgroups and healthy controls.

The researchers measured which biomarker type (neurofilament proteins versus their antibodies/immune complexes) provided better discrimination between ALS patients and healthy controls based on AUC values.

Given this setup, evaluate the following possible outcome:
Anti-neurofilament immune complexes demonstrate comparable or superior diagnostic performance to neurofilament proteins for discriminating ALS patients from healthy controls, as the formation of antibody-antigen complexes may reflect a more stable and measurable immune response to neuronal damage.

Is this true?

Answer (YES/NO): NO